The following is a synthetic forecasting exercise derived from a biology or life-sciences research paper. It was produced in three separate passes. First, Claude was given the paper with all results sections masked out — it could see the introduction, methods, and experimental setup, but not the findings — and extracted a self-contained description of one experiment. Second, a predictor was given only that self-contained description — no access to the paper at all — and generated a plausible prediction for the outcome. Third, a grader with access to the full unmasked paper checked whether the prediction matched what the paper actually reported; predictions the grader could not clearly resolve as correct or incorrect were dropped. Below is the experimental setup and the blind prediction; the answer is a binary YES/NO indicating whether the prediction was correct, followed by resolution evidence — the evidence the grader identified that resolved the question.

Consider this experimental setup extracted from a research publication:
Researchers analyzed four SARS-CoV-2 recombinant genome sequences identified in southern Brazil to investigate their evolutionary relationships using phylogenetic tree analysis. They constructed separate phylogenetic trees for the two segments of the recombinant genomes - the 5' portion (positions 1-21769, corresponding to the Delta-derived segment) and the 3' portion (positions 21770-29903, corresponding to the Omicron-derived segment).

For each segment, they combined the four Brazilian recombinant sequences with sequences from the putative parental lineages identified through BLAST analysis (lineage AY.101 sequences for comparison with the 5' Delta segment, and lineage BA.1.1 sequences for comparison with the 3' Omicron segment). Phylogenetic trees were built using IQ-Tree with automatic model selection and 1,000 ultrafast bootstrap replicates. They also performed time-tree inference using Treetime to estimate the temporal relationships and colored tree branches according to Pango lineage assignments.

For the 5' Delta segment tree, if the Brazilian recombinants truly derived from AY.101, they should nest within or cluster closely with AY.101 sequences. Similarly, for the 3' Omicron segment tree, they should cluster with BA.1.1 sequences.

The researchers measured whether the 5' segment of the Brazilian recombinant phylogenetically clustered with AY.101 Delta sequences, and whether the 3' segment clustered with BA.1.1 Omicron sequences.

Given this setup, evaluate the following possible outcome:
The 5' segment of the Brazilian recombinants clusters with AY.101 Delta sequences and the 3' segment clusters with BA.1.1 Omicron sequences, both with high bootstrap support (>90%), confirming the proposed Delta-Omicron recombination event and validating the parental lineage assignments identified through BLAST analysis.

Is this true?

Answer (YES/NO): NO